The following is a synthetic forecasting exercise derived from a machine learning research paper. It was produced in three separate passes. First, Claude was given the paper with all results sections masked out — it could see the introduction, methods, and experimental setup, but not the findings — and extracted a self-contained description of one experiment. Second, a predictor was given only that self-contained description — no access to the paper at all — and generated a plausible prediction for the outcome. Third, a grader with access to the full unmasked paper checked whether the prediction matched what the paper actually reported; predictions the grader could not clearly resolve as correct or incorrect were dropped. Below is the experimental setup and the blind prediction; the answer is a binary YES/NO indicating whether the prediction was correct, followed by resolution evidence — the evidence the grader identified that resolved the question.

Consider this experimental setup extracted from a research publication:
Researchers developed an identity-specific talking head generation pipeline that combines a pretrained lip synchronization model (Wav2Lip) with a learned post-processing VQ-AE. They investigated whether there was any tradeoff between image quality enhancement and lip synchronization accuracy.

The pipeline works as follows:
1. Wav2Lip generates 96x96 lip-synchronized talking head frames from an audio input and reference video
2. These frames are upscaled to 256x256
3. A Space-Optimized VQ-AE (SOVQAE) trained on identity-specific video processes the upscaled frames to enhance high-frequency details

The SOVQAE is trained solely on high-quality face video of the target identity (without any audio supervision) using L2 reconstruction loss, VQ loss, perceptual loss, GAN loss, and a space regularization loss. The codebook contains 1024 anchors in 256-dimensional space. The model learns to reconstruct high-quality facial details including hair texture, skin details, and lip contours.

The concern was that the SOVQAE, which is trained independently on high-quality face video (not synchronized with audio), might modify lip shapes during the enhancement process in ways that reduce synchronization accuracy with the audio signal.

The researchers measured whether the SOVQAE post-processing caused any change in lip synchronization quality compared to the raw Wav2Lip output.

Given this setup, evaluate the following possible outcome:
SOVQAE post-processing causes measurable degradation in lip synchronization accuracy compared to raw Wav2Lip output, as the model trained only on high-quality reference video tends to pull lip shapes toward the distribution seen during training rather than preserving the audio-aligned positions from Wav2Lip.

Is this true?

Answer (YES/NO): YES